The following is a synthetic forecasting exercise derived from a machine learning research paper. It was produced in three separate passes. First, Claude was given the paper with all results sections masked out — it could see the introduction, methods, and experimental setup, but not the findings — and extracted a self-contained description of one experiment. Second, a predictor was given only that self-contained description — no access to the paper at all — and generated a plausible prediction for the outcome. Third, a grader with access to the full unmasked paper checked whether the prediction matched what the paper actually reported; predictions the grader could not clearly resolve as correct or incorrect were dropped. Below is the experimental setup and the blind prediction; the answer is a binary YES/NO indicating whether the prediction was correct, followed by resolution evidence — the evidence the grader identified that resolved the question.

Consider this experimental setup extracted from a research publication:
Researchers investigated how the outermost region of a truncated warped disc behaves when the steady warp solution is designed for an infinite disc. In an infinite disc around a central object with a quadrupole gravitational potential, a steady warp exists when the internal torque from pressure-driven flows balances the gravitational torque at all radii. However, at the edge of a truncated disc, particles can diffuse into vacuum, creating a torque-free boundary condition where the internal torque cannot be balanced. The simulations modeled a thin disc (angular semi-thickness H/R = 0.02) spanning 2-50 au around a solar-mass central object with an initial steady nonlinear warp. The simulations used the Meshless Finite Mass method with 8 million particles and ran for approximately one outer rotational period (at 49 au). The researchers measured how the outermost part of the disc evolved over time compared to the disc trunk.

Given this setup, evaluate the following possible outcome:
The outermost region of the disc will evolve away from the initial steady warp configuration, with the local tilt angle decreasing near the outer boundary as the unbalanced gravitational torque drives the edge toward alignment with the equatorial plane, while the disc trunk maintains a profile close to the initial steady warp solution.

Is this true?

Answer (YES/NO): NO